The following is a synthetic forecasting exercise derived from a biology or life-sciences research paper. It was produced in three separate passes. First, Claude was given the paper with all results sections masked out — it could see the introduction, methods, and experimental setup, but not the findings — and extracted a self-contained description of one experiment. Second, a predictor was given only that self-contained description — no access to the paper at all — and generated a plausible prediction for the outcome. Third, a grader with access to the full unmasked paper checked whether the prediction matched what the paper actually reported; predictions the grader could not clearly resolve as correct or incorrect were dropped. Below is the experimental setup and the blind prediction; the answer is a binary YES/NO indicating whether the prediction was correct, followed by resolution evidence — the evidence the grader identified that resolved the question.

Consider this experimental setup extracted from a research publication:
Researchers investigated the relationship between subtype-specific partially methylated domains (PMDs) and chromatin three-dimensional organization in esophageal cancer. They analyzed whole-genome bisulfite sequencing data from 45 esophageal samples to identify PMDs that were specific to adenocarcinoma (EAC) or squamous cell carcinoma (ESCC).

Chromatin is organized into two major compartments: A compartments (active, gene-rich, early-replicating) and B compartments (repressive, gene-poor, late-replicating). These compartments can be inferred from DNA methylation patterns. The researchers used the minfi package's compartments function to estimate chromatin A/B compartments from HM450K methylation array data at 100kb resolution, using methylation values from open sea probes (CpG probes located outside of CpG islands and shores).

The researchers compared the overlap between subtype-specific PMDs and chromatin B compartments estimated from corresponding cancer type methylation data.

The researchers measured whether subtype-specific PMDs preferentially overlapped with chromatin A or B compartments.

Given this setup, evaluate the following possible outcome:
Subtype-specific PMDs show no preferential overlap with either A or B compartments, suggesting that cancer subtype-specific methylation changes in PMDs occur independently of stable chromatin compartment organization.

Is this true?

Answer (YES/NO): NO